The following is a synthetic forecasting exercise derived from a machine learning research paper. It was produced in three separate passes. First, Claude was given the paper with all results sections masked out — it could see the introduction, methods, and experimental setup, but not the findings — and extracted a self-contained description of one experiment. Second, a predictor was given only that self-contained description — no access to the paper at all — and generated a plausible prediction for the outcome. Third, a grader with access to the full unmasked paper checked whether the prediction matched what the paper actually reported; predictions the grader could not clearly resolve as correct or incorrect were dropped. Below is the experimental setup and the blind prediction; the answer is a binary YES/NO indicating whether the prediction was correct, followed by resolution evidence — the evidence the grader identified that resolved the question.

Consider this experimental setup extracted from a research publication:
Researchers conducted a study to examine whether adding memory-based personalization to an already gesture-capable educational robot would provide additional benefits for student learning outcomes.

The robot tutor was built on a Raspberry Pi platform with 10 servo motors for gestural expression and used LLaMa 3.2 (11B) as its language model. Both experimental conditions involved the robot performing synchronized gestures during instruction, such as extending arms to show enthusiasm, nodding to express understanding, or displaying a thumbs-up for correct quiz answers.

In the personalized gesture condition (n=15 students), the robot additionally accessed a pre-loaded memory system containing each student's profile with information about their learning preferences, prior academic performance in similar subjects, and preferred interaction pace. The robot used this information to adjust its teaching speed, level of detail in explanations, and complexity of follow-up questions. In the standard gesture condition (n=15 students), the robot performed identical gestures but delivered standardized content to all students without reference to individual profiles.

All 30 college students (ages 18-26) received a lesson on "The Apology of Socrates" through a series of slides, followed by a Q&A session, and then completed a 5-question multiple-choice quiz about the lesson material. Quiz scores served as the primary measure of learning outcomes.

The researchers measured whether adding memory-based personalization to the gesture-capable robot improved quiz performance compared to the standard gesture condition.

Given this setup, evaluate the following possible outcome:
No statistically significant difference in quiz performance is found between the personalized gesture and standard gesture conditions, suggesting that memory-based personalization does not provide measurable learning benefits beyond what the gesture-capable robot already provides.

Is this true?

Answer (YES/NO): YES